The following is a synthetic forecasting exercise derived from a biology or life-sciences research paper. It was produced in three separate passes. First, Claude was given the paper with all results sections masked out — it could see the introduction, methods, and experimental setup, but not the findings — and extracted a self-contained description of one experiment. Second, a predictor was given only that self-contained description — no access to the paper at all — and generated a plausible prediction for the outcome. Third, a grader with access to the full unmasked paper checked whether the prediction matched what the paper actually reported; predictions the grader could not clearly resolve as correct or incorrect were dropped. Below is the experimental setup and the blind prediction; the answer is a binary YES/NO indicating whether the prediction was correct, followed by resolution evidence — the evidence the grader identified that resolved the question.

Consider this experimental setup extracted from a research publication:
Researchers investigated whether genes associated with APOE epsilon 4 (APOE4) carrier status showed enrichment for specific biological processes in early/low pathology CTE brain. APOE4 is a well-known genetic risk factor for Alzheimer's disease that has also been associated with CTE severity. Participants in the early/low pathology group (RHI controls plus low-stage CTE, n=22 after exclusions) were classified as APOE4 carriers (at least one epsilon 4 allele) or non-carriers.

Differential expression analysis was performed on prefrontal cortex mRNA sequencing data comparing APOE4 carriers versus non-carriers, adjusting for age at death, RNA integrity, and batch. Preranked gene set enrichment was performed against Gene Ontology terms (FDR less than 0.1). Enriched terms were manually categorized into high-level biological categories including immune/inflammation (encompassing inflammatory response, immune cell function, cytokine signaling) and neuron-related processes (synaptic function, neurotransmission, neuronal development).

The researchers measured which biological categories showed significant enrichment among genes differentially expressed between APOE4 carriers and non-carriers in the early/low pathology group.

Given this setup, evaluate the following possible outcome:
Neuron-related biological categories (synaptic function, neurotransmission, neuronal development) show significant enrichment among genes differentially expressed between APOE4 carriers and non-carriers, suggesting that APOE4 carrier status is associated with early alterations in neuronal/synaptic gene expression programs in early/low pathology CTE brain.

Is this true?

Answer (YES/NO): YES